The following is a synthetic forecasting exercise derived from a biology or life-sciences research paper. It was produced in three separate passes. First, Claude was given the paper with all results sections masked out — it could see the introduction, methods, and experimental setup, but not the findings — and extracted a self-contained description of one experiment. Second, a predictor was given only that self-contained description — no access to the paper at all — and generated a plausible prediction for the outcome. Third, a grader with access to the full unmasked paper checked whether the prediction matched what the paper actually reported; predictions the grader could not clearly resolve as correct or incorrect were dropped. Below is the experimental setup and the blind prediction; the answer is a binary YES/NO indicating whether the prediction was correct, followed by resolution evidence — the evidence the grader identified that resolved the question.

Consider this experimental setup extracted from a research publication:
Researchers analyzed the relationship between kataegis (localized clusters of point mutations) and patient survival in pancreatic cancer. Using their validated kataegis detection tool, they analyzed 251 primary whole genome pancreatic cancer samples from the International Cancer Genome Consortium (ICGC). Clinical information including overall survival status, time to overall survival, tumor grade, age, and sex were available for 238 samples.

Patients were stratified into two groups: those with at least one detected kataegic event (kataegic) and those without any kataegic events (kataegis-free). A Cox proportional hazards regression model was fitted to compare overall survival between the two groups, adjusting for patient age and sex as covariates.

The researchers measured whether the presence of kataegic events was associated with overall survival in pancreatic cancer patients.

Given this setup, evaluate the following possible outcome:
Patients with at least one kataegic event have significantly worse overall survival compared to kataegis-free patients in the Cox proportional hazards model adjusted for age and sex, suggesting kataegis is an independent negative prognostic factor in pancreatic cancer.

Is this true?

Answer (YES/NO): YES